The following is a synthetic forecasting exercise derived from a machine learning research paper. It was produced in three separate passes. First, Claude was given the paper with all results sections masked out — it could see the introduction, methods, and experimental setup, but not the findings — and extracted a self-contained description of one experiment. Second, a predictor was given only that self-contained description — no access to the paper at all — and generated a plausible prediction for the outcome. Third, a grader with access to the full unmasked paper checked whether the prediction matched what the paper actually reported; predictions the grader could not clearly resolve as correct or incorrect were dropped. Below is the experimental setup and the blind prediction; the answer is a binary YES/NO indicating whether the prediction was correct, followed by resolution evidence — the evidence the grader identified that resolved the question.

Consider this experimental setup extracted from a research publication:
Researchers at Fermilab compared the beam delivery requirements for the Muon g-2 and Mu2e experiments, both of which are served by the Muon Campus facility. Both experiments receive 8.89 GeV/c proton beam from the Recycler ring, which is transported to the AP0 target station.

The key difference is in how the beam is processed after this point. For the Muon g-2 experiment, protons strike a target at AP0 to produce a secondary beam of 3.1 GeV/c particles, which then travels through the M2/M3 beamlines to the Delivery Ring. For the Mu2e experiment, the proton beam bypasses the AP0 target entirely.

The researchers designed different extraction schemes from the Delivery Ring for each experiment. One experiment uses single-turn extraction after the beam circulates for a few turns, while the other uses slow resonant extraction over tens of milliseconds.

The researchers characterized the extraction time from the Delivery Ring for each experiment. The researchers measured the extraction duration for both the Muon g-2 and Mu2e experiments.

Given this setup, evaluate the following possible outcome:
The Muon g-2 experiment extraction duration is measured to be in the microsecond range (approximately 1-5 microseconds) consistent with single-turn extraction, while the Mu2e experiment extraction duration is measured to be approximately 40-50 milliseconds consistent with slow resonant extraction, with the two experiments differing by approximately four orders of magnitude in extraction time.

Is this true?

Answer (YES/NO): YES